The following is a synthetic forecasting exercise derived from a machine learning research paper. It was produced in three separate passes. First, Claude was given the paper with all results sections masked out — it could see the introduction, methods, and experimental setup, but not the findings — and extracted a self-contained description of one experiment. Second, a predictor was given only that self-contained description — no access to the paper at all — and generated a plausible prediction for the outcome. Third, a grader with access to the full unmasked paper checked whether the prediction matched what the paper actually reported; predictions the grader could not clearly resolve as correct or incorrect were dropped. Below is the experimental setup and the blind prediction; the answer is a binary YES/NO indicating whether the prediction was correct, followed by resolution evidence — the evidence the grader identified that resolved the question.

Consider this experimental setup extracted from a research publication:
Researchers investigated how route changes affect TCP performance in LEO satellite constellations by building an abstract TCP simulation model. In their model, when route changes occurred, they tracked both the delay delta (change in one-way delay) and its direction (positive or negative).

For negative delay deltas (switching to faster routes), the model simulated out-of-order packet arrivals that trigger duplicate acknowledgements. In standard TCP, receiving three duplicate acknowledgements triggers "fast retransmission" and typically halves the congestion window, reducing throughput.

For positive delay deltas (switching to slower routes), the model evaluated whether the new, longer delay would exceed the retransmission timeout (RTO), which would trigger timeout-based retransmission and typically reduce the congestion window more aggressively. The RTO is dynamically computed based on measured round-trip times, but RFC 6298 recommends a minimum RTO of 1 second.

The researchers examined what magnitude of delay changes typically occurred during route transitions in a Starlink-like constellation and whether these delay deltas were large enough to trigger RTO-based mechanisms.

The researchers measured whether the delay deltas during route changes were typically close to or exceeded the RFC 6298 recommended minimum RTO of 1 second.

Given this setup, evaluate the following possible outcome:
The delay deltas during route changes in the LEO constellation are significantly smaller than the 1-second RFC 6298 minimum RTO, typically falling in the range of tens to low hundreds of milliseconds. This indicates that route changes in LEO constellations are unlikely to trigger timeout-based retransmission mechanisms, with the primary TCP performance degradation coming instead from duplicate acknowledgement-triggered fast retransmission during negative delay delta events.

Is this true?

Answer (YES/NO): YES